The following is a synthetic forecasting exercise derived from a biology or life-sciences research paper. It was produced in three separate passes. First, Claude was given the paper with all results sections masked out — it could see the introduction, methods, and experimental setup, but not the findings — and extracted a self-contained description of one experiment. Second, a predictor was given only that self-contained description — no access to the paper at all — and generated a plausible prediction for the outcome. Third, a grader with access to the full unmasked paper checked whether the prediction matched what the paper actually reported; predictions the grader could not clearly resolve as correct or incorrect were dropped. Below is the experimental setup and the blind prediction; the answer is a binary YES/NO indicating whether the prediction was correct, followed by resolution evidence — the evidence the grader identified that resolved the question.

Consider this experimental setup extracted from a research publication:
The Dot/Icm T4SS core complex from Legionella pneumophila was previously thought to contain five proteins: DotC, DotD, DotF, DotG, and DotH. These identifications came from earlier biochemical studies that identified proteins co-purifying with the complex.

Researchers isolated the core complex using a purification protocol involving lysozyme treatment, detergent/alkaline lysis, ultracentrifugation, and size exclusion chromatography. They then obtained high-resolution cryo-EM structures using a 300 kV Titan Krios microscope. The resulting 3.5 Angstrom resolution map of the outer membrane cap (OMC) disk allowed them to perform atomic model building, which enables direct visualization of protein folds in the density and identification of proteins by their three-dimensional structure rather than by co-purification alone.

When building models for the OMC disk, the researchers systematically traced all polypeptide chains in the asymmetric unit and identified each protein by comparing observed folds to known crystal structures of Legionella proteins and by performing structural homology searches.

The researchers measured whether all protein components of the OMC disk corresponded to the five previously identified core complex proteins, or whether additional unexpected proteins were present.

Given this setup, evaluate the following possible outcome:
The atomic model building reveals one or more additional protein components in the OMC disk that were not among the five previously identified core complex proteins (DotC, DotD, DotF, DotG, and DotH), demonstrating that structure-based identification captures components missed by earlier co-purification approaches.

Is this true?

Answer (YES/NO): YES